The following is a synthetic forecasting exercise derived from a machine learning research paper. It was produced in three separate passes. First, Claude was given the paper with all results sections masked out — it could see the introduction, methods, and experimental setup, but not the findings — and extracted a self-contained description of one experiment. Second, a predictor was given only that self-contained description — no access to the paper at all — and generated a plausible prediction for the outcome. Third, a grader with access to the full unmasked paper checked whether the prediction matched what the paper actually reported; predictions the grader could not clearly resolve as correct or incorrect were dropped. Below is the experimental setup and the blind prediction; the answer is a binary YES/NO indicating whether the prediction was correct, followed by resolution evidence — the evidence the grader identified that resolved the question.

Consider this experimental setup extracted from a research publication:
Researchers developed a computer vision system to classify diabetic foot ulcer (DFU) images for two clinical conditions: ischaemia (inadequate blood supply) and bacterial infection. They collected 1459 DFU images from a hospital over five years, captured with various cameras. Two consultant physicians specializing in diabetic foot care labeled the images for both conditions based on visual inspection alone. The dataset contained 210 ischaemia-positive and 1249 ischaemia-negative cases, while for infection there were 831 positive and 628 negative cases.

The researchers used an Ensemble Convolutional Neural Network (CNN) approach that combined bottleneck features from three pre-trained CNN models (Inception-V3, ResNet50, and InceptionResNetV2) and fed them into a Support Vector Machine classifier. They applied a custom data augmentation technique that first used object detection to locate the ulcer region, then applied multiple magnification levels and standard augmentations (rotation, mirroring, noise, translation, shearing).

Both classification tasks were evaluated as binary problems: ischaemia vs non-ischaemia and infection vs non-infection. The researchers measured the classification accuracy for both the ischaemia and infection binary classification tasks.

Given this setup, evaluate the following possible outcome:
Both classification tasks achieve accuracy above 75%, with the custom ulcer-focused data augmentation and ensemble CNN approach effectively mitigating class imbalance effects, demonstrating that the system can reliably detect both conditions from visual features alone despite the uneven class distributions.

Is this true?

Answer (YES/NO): NO